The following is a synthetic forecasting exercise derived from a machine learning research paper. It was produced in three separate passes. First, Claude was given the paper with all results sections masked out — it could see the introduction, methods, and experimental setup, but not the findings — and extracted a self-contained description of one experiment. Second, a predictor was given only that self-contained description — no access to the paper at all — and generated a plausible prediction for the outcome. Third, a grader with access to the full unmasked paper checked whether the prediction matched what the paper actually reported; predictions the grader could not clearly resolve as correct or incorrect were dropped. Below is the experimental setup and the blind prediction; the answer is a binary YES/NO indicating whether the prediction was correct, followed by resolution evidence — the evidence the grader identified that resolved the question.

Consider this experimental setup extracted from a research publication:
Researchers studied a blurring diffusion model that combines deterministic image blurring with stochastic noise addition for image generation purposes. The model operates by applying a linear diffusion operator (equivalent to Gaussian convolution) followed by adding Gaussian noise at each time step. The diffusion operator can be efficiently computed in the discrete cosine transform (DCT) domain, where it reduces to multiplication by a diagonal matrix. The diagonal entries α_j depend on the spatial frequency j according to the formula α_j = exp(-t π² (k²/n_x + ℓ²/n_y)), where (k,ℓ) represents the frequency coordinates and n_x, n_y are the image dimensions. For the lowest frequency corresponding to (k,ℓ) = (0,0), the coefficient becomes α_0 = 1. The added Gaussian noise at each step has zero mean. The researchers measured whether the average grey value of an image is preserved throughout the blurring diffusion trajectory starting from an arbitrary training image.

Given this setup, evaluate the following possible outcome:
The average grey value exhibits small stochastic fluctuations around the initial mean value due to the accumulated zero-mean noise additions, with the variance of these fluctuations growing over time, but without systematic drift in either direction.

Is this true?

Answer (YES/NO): NO